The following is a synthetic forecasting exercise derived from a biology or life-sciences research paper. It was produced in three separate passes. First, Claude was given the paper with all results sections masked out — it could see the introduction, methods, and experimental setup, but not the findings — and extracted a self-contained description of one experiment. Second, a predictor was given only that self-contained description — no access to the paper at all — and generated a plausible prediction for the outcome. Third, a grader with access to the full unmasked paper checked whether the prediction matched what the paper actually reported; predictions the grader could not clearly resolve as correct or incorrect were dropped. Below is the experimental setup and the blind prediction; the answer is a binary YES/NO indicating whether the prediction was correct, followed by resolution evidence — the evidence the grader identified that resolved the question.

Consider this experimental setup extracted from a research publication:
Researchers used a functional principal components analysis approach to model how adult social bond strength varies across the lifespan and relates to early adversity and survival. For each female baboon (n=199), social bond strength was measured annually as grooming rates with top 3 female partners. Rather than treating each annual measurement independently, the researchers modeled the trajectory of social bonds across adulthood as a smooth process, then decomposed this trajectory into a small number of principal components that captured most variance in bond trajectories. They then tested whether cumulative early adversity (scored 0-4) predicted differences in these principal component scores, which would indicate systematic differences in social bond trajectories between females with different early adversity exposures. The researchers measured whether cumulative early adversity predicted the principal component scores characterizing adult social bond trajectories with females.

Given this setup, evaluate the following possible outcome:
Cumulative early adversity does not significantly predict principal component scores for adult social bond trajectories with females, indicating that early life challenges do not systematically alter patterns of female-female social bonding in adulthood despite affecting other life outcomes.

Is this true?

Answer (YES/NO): NO